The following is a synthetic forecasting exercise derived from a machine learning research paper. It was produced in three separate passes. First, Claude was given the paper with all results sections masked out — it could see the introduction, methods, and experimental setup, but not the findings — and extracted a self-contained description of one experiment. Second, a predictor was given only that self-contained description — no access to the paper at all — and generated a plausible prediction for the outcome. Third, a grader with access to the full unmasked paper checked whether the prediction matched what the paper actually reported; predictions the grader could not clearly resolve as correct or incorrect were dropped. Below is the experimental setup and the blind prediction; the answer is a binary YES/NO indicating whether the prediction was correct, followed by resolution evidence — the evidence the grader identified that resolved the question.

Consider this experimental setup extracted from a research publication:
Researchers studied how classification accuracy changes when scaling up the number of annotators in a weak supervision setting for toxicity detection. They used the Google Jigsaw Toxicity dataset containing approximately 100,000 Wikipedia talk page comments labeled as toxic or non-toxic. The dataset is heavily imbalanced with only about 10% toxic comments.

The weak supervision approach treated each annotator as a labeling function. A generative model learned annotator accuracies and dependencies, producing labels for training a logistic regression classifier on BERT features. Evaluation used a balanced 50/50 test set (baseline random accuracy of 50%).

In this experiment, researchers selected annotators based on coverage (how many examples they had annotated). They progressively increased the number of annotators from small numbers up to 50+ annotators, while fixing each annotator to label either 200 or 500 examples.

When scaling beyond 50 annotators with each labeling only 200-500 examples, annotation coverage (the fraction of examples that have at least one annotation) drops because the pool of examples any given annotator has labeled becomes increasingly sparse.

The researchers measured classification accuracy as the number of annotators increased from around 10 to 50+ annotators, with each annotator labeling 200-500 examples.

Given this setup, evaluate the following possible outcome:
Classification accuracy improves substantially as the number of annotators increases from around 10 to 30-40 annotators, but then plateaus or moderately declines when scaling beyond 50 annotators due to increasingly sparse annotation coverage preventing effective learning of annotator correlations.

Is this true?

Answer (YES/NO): YES